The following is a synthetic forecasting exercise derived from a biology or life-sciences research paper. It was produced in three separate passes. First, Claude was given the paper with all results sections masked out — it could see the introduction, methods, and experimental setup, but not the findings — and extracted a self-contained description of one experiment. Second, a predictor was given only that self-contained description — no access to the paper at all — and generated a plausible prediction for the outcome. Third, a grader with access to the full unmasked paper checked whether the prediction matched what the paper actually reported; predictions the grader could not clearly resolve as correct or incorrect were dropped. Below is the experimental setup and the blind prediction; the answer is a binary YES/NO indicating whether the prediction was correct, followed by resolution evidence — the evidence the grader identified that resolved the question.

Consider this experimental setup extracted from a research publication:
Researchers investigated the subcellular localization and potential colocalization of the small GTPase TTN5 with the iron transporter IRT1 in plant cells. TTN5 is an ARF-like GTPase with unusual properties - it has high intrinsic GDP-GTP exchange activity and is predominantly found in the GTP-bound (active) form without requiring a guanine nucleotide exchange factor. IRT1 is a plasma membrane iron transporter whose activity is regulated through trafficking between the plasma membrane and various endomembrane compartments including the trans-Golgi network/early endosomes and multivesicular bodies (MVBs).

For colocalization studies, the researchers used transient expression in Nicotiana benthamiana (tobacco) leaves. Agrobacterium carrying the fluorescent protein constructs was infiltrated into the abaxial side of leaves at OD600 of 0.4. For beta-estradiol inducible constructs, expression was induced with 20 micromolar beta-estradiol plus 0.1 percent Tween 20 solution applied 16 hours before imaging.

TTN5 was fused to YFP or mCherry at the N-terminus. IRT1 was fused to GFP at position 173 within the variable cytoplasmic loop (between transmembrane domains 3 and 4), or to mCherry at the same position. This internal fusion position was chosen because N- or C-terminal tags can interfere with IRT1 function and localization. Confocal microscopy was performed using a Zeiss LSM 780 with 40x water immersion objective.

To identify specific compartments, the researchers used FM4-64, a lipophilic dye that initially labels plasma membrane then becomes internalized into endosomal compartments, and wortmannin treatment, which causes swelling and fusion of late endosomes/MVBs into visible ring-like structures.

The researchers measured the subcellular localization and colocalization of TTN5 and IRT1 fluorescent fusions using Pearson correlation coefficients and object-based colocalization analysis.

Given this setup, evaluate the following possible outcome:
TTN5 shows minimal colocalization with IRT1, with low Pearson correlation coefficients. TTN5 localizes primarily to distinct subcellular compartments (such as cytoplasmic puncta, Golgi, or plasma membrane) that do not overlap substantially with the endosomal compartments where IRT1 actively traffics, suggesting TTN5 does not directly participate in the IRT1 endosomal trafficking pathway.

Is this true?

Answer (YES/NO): NO